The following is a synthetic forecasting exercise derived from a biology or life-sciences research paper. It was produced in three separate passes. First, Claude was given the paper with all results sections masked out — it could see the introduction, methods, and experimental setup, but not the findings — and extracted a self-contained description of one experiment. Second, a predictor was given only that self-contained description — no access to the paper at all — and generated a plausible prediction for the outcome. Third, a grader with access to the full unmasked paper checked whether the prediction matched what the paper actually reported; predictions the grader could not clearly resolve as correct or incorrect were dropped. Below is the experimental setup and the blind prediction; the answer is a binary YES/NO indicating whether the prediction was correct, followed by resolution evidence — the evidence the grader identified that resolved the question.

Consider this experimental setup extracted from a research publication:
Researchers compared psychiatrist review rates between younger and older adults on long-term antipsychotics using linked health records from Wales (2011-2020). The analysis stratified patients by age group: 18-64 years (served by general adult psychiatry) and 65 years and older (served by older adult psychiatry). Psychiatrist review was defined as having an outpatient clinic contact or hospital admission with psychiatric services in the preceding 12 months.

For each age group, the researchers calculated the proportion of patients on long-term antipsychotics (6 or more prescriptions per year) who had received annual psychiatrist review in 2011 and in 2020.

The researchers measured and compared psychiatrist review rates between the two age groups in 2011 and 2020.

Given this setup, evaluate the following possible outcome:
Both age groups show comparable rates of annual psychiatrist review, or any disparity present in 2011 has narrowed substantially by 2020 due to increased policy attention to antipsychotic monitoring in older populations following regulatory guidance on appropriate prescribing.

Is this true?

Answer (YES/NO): NO